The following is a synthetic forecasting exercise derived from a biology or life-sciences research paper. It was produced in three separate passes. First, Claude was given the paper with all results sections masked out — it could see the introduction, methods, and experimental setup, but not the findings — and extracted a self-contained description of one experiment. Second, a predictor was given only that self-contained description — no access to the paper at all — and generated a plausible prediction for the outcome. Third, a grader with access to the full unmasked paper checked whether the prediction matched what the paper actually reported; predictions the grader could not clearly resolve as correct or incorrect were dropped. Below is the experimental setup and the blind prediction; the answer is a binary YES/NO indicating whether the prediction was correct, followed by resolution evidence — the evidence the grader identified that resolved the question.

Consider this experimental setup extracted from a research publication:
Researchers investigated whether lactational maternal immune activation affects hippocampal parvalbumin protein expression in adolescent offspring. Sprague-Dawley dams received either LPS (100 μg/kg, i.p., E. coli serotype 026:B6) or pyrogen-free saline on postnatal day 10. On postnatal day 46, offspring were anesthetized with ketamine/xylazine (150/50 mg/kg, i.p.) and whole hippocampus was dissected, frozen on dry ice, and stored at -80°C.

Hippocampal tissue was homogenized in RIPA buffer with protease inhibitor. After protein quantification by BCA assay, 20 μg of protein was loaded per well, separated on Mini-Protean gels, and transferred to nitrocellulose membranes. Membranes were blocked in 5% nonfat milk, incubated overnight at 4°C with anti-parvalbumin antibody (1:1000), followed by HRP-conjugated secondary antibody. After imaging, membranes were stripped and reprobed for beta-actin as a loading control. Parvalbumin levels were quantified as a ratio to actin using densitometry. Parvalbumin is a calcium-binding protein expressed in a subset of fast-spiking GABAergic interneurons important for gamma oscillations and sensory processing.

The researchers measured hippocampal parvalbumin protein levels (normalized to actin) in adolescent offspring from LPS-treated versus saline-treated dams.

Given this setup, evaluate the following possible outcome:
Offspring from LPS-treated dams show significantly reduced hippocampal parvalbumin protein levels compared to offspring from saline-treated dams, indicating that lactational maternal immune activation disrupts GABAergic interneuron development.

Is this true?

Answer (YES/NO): YES